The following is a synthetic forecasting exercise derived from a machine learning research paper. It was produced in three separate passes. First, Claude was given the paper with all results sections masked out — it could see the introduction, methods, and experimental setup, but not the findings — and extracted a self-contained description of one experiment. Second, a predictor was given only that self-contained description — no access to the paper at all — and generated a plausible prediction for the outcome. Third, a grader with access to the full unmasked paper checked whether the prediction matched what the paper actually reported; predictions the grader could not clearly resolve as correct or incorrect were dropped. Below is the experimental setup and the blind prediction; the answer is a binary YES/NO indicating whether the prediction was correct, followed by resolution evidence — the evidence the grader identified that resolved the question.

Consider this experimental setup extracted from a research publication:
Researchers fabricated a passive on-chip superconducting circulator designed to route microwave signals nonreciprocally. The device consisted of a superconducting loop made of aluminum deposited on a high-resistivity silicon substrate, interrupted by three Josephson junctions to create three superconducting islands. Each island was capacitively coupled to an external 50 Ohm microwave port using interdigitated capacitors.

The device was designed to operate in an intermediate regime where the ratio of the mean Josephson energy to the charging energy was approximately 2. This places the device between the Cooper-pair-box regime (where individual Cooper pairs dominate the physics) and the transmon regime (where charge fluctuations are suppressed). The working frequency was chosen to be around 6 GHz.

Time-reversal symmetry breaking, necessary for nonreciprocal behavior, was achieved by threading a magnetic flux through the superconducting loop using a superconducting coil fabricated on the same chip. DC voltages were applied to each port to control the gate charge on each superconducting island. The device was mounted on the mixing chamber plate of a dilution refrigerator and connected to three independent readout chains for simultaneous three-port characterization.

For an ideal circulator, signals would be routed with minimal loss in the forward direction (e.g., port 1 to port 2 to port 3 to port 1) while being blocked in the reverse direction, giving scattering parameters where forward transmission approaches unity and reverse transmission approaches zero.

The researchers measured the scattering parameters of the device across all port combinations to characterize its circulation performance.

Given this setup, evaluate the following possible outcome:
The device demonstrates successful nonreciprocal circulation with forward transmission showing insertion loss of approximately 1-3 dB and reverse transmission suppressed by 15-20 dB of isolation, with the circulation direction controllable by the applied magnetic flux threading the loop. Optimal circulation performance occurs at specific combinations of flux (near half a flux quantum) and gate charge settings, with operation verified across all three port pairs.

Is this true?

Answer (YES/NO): NO